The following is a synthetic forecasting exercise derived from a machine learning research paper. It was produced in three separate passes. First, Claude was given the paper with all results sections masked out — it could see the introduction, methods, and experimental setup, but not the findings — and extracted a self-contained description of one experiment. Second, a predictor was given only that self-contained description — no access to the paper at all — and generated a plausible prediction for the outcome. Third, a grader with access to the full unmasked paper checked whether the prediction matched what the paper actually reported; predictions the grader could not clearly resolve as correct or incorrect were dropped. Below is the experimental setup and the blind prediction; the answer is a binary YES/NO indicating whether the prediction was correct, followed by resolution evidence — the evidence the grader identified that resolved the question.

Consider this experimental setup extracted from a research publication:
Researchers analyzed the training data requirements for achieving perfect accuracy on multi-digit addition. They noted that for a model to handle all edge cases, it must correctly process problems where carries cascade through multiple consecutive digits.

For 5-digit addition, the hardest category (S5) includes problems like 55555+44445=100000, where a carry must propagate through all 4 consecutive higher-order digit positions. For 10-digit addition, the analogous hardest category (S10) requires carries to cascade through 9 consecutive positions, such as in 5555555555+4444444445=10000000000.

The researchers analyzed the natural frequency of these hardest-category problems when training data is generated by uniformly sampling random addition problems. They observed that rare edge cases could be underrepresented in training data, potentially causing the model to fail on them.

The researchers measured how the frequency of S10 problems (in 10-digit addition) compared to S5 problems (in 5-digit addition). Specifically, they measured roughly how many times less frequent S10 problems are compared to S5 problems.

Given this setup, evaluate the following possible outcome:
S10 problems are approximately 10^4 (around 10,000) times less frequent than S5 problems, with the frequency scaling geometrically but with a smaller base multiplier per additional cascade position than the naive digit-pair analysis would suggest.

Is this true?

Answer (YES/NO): NO